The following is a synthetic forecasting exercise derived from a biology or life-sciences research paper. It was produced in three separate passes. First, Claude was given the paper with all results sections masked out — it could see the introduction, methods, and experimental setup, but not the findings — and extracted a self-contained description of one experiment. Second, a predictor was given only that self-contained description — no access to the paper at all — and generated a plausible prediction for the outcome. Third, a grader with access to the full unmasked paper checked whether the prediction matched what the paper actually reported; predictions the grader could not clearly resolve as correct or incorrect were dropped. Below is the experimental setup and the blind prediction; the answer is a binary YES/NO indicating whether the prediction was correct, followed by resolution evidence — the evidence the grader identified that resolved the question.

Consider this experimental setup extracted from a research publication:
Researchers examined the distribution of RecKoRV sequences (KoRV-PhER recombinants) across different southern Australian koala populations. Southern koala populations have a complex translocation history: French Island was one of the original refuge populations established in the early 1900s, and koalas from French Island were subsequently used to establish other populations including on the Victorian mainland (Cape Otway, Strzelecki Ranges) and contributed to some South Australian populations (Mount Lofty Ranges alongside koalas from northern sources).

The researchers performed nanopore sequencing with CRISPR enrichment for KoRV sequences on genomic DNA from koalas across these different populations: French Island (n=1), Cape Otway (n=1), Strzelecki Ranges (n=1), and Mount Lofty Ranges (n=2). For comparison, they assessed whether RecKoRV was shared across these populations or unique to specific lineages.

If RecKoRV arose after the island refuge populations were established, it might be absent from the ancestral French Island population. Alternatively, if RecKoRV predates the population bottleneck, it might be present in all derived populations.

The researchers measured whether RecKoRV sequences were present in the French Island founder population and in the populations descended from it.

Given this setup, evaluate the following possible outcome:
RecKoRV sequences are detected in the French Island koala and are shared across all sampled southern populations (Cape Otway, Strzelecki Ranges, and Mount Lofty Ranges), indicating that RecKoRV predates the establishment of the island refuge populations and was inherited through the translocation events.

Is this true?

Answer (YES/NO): YES